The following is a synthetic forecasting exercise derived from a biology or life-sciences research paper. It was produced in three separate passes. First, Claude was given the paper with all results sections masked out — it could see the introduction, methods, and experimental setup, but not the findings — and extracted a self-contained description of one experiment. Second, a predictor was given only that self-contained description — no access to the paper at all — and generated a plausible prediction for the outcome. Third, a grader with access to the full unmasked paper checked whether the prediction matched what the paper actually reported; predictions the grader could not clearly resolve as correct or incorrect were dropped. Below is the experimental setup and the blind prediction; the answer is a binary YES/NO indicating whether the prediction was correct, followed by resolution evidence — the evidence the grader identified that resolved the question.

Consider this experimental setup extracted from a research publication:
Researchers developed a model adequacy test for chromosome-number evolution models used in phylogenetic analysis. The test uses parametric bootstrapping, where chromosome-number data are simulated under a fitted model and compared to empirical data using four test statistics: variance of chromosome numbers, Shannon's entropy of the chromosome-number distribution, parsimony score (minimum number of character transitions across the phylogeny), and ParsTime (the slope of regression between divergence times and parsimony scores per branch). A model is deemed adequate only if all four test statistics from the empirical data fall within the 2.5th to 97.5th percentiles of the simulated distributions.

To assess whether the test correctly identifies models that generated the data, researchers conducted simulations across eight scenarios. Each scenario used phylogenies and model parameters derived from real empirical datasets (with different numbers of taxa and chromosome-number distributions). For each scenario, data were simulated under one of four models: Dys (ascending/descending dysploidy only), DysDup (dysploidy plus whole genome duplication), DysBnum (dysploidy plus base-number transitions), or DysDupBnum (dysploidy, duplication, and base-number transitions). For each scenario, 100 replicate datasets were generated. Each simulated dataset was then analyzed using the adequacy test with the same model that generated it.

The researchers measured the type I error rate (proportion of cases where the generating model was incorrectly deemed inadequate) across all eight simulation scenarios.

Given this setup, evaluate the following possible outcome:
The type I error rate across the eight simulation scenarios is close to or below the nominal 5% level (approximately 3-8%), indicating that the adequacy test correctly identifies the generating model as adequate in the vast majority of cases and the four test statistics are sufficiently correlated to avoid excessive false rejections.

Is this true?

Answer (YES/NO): NO